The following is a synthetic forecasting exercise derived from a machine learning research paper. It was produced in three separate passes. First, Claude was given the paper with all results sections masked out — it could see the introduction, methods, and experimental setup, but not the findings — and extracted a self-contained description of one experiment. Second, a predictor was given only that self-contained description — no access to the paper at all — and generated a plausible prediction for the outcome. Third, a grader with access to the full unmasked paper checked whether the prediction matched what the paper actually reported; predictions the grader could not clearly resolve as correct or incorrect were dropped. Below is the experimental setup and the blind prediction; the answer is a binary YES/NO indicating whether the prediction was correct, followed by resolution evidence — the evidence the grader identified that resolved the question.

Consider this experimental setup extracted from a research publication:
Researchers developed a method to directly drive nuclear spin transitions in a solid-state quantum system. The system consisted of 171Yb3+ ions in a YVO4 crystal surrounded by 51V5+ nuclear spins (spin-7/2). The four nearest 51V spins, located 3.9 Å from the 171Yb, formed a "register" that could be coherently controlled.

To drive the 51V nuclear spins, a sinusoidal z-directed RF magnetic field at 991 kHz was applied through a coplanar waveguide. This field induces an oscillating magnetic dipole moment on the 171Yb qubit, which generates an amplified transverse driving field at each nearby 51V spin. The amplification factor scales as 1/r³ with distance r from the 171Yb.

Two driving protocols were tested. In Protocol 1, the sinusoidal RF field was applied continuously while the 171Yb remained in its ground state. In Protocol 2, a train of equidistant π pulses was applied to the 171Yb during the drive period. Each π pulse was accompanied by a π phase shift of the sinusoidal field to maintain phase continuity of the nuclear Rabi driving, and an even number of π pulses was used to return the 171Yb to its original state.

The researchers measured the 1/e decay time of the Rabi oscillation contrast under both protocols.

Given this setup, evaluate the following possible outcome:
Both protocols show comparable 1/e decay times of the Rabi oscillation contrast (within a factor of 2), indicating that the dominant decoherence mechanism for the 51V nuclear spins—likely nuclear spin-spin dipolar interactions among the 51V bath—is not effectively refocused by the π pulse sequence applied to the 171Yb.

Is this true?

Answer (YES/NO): NO